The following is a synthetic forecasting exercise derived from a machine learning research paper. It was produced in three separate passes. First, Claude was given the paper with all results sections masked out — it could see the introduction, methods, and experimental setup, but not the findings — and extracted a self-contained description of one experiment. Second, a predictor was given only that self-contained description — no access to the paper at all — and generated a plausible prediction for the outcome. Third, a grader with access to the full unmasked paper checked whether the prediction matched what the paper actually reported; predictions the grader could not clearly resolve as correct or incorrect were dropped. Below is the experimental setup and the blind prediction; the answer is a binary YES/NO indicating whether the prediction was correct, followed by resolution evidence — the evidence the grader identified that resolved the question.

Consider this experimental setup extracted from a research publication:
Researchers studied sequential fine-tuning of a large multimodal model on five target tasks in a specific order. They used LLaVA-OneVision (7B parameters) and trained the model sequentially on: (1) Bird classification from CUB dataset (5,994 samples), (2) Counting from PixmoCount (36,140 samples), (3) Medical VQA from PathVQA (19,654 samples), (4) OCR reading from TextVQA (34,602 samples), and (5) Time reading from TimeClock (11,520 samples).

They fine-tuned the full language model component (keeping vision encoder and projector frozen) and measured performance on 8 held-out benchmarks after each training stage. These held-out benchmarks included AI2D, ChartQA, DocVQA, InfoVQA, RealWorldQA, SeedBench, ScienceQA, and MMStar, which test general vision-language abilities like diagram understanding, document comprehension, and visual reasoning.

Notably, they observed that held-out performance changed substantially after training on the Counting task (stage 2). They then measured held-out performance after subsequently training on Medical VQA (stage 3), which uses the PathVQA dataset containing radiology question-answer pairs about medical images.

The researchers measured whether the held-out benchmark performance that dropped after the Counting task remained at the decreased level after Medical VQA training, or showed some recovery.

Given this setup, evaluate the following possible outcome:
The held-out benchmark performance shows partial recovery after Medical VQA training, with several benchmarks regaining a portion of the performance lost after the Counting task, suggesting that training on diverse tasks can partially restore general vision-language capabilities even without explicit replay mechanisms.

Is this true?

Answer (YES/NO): YES